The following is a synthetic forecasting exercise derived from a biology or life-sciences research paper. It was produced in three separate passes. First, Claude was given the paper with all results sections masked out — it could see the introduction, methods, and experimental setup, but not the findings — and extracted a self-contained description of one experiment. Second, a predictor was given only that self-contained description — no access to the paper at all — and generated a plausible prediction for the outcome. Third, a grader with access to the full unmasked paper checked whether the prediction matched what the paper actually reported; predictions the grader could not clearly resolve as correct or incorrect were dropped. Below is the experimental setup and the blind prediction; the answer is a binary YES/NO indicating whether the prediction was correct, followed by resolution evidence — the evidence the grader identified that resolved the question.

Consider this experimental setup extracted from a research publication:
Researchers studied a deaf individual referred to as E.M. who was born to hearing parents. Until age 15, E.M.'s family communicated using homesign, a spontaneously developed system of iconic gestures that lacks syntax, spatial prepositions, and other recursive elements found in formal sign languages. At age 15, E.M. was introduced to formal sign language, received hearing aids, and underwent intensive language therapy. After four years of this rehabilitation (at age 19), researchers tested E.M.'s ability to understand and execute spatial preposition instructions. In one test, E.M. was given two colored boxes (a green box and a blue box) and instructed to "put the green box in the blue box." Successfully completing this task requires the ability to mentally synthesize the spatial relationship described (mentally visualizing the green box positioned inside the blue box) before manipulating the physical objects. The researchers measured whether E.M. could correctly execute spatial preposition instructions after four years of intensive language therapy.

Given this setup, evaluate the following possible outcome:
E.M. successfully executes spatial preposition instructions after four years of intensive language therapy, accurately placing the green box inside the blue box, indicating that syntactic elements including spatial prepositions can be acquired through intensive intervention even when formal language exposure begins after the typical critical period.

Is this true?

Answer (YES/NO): NO